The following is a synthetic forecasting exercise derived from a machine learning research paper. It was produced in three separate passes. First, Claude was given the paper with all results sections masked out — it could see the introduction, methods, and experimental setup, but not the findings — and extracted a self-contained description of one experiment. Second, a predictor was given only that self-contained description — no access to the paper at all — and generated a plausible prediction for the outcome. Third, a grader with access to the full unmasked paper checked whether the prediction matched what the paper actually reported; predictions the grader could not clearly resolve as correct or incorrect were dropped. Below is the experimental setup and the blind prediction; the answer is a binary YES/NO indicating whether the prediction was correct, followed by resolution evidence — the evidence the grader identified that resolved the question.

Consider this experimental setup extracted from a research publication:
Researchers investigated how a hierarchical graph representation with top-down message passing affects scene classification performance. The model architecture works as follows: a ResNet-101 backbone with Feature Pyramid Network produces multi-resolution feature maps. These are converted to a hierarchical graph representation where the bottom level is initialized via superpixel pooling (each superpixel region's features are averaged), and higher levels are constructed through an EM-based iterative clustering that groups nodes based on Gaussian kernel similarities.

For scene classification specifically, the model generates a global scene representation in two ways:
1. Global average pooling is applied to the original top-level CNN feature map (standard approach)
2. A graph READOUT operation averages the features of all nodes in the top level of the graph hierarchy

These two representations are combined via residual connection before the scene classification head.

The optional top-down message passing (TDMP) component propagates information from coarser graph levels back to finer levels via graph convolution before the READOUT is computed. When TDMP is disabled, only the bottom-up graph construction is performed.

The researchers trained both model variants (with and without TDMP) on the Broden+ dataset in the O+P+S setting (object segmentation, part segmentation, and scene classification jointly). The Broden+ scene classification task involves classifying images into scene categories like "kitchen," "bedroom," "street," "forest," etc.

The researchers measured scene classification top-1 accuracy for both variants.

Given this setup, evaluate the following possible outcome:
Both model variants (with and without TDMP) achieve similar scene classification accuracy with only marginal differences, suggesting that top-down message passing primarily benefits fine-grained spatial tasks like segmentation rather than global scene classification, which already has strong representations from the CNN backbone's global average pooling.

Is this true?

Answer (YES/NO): NO